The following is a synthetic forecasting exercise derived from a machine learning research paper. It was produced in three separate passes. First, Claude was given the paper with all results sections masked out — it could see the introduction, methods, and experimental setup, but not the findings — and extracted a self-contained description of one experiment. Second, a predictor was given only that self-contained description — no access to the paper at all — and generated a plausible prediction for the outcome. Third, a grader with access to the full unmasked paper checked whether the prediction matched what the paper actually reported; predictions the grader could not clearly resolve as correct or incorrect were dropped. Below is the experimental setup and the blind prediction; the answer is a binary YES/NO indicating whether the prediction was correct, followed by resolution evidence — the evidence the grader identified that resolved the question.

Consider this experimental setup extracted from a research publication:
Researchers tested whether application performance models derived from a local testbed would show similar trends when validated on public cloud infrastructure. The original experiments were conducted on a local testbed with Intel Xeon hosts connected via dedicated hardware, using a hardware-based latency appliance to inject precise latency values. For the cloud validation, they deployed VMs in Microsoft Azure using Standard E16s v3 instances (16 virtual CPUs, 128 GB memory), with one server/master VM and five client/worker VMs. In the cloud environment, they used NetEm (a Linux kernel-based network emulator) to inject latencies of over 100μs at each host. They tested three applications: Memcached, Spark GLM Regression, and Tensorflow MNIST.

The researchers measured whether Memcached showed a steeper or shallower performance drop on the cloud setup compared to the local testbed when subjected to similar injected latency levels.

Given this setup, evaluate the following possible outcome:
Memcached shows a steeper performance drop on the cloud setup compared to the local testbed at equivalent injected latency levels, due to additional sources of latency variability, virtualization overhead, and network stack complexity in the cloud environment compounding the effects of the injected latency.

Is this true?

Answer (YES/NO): NO